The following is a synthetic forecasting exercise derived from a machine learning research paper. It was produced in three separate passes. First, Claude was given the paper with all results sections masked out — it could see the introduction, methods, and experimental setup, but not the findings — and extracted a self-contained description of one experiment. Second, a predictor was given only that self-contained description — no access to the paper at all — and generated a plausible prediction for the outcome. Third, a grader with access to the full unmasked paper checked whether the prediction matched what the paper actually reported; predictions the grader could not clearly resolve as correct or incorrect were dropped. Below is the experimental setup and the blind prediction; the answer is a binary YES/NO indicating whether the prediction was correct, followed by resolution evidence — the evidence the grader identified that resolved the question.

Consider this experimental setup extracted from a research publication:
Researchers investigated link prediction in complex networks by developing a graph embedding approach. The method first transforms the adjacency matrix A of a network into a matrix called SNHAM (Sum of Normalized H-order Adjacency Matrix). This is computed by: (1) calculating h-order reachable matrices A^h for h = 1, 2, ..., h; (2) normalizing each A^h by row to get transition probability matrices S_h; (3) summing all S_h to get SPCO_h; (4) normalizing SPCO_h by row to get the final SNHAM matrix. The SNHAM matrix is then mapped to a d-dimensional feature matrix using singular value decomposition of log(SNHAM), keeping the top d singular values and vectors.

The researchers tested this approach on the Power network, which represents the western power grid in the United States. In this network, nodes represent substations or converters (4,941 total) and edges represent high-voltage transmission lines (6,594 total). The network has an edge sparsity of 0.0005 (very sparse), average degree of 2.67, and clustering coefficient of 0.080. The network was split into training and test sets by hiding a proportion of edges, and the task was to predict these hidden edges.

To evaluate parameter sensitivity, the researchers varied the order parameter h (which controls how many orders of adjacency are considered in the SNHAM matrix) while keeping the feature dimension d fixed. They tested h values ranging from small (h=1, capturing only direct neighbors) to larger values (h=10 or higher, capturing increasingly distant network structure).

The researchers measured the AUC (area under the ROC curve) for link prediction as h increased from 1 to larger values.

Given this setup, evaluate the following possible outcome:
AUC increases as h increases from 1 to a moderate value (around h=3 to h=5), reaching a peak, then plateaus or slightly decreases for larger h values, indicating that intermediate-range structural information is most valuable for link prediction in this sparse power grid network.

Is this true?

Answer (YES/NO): NO